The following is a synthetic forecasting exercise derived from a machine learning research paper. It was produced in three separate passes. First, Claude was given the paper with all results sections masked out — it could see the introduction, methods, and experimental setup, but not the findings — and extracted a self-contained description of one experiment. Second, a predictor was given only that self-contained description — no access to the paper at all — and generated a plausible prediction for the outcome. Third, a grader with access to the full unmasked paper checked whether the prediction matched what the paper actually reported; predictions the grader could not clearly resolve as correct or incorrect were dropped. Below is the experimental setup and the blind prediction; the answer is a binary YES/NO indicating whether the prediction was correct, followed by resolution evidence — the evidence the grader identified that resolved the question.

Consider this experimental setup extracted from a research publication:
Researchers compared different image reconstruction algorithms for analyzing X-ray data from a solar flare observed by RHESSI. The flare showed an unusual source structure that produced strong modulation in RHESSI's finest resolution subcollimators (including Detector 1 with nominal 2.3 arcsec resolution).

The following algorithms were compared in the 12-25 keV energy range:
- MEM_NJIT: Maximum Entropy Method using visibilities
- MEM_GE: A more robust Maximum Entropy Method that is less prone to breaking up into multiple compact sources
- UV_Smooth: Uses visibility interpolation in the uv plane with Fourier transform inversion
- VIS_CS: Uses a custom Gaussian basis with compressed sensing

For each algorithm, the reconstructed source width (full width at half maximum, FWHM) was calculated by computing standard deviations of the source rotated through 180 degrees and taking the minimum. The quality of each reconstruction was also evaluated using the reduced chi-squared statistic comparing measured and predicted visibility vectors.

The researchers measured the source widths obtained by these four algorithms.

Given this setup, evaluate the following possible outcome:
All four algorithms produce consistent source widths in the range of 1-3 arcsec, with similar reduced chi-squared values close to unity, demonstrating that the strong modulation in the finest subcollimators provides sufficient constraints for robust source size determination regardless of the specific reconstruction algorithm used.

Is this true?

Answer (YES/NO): NO